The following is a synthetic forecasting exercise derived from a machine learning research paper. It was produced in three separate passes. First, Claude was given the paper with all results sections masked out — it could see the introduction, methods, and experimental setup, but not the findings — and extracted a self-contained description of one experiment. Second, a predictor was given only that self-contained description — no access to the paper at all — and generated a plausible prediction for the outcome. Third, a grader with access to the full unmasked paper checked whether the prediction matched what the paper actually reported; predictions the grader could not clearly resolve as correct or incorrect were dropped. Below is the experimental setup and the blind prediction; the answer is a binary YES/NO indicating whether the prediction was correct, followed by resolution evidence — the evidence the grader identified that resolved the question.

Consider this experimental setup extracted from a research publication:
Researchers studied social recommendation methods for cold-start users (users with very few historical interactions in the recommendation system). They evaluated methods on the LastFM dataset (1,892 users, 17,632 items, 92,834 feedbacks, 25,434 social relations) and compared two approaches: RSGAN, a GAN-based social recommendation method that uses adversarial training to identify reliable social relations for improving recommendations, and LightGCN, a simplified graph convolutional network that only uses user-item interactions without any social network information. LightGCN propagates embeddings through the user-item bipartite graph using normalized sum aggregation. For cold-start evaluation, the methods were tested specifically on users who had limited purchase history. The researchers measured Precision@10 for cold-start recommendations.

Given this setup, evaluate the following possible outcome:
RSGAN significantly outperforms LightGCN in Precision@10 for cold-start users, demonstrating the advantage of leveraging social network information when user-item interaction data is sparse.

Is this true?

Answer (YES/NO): NO